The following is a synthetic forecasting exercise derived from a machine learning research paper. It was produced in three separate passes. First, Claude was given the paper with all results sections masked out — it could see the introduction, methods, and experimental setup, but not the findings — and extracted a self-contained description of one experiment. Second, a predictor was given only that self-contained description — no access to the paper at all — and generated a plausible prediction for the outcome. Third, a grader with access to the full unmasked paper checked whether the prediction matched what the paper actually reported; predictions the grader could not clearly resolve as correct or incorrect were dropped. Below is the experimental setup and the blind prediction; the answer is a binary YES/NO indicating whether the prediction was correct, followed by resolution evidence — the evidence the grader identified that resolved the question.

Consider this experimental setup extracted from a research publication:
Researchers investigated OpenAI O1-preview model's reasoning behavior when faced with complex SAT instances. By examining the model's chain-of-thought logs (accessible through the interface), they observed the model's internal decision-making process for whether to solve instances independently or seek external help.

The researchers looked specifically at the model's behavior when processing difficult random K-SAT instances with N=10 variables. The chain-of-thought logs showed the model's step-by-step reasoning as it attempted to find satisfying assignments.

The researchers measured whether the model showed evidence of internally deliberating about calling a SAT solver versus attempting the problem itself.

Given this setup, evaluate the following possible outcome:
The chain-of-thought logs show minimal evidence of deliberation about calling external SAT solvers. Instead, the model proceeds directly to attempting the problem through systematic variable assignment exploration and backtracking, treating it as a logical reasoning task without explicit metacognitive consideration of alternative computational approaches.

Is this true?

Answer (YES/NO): NO